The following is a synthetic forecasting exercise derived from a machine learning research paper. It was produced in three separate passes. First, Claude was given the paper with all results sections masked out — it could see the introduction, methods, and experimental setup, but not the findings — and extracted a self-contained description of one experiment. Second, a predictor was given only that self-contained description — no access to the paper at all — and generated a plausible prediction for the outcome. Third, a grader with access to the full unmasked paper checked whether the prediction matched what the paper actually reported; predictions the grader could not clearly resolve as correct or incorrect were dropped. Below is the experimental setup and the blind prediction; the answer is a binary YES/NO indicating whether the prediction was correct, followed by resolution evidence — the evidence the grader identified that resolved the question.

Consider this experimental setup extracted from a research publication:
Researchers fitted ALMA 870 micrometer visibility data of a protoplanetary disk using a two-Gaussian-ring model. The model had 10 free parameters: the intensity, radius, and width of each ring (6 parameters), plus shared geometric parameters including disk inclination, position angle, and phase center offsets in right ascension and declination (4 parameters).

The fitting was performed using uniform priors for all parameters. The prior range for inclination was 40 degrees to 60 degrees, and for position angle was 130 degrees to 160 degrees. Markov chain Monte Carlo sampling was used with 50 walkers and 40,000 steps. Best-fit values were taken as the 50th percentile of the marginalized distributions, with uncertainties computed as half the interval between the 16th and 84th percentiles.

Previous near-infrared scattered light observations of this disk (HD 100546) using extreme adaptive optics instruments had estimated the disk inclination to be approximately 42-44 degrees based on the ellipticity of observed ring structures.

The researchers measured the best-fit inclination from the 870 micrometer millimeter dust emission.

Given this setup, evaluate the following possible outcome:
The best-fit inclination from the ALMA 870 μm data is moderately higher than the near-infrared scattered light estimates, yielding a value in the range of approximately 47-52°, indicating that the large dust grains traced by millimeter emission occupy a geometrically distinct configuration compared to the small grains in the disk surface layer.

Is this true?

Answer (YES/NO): NO